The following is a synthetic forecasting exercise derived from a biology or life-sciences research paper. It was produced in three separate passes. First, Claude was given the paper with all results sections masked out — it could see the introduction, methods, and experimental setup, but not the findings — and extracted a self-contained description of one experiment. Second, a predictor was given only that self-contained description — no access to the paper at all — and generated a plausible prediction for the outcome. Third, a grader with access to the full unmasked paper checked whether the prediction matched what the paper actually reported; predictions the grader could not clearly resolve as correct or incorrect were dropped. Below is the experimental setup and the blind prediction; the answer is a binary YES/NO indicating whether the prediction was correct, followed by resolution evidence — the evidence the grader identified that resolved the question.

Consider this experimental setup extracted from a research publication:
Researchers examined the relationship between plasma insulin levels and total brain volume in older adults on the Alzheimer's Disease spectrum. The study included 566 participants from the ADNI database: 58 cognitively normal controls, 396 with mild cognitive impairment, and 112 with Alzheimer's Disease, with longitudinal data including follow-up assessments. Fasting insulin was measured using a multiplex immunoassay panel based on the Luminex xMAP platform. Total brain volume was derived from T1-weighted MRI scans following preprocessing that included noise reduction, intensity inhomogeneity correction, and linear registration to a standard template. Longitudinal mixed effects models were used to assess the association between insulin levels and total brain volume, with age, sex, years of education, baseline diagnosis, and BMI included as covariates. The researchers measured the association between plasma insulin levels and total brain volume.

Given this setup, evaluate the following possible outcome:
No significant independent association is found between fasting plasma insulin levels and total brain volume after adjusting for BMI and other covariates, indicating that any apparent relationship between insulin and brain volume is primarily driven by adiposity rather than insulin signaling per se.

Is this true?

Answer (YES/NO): NO